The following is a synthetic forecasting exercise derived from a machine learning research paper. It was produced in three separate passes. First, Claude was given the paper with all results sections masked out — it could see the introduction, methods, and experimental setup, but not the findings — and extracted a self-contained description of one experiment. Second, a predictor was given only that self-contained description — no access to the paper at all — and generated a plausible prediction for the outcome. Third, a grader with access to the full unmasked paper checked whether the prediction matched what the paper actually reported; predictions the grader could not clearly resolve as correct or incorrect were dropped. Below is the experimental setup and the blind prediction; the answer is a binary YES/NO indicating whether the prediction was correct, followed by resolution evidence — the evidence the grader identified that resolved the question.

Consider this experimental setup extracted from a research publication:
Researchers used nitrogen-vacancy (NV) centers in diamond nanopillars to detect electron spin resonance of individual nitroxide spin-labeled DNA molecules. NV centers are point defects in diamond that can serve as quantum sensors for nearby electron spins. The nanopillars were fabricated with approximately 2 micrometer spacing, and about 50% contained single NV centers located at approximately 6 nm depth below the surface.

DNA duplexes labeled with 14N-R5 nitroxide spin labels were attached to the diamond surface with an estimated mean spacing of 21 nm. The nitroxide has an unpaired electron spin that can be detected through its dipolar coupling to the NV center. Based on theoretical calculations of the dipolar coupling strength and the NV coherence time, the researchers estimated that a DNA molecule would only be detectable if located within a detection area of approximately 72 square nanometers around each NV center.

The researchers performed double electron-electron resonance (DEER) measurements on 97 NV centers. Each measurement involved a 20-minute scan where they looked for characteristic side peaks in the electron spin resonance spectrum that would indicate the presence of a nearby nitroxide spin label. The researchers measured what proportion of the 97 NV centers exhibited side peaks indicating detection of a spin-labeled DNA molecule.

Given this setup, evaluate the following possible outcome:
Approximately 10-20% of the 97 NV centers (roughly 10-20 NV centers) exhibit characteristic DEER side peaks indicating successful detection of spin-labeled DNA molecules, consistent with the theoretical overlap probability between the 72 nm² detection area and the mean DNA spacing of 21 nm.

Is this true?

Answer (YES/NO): YES